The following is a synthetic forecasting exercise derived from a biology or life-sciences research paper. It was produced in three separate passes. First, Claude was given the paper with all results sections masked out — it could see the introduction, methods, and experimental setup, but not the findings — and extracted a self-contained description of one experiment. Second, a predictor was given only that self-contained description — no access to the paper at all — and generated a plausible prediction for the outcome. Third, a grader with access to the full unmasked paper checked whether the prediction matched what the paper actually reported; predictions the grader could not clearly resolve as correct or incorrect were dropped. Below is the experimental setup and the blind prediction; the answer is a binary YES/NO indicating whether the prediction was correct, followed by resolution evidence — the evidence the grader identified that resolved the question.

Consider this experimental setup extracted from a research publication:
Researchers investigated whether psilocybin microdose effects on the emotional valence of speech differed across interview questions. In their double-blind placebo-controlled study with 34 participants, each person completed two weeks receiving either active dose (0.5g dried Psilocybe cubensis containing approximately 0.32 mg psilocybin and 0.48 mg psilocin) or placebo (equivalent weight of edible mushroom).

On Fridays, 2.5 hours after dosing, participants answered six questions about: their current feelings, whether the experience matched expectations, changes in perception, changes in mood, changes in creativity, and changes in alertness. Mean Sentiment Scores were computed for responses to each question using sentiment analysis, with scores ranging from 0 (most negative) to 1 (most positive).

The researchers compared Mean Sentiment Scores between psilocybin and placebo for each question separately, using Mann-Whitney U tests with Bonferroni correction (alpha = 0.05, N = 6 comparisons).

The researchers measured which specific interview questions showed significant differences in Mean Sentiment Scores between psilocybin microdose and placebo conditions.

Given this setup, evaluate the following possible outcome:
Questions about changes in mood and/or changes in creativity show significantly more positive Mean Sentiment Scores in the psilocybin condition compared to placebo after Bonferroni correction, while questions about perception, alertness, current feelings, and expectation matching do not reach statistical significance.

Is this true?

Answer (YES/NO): NO